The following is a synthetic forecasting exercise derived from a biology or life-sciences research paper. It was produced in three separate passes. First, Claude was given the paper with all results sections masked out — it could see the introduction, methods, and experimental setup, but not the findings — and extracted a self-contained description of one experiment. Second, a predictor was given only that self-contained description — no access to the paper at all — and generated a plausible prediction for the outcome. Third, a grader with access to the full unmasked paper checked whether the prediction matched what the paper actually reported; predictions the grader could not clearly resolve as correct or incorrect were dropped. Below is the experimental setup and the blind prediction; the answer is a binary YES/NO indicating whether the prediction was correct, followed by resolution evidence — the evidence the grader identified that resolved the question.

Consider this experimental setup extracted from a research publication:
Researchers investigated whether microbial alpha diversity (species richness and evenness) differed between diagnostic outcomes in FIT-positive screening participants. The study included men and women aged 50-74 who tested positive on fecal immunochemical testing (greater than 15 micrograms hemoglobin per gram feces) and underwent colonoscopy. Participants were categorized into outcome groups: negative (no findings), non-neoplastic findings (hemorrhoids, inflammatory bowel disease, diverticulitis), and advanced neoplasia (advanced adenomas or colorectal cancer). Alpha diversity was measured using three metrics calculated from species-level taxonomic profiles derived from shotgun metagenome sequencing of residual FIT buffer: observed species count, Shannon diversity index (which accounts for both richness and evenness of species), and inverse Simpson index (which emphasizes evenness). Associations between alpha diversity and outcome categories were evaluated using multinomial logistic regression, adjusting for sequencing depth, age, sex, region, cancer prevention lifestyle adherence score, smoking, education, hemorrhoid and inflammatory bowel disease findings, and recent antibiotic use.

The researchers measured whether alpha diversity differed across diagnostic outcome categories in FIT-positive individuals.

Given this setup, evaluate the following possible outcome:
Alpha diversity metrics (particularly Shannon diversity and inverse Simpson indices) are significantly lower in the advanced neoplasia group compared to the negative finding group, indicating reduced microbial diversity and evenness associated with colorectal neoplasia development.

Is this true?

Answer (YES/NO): NO